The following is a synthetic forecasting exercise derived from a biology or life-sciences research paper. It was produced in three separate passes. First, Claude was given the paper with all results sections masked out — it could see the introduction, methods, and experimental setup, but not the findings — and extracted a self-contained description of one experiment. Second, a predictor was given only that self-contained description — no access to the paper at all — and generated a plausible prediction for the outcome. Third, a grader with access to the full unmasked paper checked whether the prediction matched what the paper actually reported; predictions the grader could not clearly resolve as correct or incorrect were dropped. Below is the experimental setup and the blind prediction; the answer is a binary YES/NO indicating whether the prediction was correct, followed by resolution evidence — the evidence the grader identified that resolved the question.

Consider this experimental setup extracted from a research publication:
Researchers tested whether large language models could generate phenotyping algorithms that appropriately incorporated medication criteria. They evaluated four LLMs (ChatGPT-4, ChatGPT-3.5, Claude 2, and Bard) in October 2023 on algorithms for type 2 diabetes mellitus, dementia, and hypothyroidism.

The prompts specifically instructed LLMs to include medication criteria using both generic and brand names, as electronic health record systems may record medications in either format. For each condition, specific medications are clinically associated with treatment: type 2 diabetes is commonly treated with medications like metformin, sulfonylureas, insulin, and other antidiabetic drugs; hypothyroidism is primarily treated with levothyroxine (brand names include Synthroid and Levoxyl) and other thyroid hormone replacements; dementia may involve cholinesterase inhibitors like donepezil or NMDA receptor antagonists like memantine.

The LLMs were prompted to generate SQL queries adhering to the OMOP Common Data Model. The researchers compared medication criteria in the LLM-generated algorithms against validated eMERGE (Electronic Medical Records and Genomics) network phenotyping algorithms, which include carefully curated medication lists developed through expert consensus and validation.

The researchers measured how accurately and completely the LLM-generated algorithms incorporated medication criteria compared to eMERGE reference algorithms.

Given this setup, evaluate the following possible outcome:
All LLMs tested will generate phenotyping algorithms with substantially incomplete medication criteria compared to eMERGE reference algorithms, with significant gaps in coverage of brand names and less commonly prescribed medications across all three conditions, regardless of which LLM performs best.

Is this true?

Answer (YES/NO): NO